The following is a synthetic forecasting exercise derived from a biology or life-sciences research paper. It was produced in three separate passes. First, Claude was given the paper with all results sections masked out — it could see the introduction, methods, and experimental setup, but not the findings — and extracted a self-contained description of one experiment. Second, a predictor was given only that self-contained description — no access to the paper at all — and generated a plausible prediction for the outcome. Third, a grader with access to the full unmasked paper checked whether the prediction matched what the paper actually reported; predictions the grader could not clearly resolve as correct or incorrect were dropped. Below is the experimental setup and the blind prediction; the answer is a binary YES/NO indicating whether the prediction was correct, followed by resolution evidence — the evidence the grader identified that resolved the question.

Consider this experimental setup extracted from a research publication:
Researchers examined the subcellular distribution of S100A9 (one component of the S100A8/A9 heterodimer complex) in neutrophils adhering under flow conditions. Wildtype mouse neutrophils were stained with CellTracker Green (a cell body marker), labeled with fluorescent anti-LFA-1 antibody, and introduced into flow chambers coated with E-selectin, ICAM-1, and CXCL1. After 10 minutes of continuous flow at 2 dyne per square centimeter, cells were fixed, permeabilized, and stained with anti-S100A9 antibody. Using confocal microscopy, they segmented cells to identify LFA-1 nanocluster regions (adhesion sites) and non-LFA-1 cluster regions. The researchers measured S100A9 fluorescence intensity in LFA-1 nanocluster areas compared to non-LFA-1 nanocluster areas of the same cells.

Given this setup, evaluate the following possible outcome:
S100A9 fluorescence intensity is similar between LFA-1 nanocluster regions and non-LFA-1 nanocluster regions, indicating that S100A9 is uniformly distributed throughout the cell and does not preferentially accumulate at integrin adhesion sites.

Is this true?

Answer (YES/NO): NO